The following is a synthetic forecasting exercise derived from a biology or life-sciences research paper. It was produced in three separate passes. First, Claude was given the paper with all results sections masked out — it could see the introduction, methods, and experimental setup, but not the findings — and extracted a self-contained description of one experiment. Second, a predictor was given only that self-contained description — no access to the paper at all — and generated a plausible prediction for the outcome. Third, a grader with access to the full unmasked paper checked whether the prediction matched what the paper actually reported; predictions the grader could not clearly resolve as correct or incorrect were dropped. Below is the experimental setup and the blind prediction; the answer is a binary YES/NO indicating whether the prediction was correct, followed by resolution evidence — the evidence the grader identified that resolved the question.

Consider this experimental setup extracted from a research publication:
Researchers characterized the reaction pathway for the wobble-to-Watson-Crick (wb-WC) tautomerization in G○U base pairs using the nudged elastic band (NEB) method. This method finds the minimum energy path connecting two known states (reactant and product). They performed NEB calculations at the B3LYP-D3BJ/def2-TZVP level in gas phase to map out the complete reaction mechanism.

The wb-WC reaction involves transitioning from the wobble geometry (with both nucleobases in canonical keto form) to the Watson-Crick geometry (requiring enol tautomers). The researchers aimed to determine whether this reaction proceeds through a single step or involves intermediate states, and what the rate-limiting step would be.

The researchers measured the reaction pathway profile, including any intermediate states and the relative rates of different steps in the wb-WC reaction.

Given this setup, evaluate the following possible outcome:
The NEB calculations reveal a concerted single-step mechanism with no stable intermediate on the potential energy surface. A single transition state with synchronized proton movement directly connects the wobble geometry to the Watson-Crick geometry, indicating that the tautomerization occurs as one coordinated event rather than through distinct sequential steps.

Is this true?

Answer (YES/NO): NO